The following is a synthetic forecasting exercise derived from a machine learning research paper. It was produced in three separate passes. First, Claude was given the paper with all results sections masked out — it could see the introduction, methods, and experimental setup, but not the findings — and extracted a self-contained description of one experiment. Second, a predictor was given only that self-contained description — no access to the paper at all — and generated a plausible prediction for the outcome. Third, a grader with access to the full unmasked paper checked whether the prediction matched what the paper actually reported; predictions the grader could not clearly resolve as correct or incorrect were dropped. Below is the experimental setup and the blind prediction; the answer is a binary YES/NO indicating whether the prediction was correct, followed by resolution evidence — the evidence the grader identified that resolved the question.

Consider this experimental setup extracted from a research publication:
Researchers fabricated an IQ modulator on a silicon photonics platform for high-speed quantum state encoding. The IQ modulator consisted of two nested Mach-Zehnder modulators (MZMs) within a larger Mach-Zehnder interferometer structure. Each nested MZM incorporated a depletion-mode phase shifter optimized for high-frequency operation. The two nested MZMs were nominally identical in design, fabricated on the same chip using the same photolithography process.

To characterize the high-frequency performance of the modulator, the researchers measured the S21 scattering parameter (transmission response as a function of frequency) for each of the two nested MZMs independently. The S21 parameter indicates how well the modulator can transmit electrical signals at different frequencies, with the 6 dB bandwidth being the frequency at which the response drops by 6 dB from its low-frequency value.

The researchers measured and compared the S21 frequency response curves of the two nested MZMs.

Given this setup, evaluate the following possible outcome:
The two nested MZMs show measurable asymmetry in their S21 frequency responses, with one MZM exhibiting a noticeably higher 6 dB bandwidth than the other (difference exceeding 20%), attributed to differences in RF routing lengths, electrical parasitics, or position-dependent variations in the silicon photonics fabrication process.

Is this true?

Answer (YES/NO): NO